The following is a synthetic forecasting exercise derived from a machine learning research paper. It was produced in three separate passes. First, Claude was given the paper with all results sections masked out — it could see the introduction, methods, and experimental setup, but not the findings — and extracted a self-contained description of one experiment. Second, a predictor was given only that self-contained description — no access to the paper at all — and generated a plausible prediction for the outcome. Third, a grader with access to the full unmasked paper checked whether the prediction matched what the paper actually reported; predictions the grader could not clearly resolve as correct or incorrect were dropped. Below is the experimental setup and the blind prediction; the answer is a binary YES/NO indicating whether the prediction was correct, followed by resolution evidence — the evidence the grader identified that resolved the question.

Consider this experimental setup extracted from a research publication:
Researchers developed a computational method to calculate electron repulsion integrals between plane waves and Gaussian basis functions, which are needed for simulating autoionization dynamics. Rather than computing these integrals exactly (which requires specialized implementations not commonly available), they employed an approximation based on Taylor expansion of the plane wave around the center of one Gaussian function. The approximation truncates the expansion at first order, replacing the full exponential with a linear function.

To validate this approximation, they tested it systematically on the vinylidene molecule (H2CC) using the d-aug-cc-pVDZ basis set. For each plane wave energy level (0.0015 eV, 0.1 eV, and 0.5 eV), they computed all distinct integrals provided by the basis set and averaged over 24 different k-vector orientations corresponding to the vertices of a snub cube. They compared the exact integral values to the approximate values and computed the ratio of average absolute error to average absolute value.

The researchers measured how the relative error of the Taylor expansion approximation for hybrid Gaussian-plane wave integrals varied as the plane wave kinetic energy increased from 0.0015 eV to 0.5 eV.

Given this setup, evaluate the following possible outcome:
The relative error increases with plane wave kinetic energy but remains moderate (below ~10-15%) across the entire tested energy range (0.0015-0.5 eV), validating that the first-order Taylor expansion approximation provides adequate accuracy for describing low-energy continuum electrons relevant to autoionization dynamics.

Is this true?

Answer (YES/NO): NO